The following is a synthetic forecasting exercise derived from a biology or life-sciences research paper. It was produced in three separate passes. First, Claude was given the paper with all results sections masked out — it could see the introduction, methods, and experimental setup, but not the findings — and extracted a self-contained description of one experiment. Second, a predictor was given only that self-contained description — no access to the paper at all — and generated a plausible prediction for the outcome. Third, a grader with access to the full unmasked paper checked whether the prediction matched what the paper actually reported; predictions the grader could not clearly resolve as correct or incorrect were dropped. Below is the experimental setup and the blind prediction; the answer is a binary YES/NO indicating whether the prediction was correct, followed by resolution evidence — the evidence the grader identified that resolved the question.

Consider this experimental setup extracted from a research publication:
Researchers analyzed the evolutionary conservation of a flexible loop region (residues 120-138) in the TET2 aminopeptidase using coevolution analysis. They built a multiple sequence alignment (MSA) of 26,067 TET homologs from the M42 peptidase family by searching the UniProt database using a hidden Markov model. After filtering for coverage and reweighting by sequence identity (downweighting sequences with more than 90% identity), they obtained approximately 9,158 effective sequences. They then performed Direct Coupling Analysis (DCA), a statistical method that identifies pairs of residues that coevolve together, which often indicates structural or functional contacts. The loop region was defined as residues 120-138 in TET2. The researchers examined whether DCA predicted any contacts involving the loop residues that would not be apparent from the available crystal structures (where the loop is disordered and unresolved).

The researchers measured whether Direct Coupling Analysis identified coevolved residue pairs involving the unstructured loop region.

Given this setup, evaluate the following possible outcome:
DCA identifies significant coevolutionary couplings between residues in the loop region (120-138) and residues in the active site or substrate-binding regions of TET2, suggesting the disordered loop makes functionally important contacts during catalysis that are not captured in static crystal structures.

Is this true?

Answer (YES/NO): YES